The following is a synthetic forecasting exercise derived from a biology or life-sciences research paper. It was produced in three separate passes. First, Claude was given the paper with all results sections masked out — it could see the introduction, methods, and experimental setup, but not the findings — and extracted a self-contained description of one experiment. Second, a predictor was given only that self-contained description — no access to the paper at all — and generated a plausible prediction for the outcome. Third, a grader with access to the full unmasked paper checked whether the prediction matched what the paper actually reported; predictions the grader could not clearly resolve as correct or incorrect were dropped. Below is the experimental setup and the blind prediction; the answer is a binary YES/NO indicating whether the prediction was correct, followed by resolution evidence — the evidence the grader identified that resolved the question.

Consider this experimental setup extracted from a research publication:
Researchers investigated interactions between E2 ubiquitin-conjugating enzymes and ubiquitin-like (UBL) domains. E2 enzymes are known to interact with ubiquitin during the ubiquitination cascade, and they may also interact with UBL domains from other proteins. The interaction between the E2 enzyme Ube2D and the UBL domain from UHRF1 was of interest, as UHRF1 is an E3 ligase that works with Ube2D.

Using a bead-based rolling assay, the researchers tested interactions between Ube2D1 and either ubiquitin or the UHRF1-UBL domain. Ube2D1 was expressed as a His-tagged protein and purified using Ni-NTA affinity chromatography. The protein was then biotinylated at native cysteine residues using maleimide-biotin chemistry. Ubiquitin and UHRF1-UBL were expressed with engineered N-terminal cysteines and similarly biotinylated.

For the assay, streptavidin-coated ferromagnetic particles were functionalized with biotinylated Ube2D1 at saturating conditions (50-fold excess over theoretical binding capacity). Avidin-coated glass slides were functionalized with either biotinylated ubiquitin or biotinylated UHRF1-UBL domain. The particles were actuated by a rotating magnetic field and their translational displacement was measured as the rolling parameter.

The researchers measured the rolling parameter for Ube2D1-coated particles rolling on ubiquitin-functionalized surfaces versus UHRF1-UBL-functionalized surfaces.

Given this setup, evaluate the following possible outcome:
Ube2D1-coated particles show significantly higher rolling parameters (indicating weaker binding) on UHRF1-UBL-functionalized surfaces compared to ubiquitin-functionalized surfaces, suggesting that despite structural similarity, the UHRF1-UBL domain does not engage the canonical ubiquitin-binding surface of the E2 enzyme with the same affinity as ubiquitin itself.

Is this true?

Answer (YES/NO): NO